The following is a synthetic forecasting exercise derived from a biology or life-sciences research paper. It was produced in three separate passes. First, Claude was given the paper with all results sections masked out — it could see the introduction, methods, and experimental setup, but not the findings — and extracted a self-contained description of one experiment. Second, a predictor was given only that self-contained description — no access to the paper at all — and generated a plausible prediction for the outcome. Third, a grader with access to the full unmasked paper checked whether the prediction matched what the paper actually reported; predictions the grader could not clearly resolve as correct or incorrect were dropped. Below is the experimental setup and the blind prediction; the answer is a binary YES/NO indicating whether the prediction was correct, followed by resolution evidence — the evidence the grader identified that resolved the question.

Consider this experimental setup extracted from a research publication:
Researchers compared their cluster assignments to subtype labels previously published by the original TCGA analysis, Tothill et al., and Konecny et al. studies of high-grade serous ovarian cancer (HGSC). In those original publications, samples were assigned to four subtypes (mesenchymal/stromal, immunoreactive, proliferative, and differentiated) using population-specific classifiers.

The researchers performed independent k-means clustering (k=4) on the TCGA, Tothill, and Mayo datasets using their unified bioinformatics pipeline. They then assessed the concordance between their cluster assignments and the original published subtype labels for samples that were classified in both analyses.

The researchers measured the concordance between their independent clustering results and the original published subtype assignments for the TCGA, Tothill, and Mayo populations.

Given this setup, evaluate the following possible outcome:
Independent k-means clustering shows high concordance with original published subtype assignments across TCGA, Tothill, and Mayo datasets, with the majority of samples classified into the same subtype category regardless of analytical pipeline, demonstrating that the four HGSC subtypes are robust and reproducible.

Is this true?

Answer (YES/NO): NO